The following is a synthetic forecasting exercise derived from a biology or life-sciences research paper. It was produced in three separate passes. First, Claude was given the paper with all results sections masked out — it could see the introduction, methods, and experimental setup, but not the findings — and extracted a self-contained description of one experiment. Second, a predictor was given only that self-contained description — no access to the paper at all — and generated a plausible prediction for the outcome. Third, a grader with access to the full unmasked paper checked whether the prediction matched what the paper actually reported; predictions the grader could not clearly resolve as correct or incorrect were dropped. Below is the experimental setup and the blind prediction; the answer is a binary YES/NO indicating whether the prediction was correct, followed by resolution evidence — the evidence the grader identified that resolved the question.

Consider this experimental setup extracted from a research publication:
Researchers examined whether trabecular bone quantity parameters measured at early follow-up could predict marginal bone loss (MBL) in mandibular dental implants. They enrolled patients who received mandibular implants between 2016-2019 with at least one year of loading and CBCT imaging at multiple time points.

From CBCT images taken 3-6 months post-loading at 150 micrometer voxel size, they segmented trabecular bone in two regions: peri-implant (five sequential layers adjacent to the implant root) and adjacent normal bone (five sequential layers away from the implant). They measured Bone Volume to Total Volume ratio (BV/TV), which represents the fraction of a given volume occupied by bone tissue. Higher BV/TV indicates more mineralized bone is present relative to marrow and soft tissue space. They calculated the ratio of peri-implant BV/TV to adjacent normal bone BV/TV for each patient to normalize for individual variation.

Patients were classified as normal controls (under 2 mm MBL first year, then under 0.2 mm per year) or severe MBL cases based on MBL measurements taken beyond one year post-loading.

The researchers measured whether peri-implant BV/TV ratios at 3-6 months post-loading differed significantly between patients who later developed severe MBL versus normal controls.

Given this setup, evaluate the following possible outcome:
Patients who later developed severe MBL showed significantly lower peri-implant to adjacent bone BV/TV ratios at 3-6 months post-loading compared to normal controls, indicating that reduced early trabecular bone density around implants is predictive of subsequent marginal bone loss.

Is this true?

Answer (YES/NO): YES